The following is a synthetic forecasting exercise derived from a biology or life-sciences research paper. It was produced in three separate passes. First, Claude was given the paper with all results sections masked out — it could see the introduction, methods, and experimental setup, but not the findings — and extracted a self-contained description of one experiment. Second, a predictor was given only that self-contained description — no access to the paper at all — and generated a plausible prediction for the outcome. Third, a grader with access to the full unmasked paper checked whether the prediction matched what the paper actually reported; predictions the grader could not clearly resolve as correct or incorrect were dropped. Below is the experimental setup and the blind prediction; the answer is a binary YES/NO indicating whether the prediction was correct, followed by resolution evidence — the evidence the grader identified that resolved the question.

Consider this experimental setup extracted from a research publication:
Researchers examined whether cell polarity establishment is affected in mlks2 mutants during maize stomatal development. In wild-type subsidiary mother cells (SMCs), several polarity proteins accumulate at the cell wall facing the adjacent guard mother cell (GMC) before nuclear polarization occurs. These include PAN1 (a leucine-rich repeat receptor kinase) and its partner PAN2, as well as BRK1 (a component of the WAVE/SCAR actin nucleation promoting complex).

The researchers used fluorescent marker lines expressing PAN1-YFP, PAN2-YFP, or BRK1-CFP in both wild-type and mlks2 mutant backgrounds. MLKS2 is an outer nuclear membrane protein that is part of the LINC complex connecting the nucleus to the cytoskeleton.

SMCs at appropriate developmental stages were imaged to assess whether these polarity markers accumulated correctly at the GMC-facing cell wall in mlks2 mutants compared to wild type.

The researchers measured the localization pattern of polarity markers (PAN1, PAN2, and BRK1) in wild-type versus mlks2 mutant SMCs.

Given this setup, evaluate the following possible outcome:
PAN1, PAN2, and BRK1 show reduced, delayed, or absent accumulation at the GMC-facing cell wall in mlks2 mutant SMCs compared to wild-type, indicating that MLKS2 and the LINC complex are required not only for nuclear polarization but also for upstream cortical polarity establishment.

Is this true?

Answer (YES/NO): NO